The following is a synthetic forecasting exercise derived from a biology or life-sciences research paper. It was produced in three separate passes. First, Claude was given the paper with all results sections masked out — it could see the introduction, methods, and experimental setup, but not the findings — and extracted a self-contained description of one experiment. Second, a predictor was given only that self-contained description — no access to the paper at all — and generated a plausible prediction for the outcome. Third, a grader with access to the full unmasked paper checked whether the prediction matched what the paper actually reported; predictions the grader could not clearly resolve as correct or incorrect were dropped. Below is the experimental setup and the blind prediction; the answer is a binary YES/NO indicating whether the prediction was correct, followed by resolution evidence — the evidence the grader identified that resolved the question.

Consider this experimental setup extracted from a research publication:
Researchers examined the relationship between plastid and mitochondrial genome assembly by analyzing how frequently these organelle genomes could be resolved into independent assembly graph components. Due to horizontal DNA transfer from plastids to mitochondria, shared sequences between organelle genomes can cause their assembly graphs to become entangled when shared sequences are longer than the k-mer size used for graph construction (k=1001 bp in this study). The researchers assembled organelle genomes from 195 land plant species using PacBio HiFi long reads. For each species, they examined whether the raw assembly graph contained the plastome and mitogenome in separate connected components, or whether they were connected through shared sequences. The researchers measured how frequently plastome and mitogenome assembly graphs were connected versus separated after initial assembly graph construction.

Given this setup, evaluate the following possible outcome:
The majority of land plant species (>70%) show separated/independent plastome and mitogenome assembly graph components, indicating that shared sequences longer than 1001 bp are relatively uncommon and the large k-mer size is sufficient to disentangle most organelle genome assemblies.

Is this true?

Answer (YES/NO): NO